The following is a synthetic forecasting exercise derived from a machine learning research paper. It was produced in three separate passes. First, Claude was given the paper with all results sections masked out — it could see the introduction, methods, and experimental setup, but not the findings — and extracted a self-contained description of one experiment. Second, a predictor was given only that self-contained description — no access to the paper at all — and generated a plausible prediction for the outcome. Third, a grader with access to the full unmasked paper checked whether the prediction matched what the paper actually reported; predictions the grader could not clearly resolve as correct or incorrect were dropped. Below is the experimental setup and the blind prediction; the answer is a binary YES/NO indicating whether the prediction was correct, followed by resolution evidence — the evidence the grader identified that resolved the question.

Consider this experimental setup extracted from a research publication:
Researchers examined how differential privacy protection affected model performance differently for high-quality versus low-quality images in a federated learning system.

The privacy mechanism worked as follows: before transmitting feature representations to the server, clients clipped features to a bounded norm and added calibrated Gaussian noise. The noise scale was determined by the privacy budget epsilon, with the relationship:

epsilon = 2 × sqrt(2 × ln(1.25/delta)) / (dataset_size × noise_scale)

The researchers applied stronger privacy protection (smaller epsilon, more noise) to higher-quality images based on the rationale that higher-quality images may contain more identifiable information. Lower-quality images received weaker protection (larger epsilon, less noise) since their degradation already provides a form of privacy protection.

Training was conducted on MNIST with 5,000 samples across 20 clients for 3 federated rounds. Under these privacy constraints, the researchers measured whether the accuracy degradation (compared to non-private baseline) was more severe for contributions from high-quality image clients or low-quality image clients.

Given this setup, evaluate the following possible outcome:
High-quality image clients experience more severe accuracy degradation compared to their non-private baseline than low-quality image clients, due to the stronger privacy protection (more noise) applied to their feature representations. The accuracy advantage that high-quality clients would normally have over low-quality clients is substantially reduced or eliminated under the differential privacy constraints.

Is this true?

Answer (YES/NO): NO